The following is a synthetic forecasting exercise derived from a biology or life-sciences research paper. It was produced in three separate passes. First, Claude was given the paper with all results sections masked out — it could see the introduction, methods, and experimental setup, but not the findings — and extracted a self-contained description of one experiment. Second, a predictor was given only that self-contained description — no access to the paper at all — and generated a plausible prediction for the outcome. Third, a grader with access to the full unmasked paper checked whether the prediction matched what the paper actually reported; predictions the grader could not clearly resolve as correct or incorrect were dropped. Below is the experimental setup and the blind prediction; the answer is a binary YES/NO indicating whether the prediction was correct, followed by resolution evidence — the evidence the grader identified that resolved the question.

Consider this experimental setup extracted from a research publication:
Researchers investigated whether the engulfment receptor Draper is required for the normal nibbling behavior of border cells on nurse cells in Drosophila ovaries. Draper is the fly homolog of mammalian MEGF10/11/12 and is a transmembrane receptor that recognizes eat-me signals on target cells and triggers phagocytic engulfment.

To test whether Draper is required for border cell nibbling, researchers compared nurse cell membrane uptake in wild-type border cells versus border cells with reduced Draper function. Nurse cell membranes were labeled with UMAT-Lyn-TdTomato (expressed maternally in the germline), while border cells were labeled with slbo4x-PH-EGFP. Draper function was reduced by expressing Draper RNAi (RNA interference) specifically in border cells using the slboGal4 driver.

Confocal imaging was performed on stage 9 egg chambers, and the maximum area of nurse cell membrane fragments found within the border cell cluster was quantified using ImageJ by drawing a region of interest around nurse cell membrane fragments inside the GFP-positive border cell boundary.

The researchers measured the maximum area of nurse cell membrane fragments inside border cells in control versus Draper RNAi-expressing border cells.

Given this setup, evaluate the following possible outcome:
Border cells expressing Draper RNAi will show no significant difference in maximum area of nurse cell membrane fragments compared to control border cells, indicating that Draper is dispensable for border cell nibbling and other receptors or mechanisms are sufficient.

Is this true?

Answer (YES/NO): NO